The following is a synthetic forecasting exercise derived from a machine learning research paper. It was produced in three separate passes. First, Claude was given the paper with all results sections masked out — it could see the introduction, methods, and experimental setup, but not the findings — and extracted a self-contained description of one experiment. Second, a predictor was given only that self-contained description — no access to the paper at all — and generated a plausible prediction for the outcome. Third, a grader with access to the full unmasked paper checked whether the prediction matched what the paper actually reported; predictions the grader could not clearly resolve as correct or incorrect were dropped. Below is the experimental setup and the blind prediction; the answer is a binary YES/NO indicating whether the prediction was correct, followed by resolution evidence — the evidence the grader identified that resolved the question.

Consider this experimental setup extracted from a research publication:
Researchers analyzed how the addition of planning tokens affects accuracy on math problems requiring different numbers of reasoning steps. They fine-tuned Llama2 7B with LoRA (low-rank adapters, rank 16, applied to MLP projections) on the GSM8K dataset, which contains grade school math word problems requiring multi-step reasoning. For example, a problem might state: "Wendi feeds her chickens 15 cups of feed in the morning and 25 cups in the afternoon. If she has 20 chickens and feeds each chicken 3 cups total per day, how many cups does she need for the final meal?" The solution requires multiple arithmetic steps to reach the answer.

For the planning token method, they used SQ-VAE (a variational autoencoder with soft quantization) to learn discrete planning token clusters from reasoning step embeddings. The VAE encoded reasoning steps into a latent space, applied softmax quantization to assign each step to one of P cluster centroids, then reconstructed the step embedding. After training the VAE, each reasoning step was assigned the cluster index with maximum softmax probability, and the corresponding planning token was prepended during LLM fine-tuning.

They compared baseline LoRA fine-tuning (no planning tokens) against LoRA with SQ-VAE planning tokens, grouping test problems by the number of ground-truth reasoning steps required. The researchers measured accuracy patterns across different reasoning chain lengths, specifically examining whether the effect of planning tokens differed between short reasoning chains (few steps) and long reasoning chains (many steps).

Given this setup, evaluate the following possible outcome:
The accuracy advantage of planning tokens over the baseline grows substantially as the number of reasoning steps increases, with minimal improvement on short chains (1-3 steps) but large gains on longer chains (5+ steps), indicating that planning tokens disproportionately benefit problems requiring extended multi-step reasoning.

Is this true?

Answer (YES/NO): NO